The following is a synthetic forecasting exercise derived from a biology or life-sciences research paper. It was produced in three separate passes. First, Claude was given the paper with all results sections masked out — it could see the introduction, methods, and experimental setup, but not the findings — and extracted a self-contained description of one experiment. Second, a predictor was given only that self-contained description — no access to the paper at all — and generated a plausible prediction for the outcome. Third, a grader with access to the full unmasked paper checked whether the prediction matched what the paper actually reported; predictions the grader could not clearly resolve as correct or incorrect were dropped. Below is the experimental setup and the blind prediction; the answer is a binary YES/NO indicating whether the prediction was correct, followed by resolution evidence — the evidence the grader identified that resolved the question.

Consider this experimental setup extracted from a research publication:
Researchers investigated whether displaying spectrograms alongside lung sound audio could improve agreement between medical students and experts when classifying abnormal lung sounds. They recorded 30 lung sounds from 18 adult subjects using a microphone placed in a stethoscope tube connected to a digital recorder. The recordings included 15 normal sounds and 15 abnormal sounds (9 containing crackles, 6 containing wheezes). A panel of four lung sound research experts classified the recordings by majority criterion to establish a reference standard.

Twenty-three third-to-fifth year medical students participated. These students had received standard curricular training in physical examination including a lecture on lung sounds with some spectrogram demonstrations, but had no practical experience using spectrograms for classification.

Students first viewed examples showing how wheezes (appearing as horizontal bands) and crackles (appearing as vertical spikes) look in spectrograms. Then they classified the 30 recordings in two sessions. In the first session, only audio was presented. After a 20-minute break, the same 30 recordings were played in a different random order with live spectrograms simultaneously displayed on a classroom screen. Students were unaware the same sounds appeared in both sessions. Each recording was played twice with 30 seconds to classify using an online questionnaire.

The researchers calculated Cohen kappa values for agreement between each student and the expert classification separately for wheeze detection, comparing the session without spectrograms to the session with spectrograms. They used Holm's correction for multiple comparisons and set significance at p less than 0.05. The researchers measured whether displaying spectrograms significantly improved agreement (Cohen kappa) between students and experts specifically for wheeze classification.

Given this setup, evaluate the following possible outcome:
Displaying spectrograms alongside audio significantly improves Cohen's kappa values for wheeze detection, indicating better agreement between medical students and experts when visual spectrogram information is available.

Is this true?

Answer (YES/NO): NO